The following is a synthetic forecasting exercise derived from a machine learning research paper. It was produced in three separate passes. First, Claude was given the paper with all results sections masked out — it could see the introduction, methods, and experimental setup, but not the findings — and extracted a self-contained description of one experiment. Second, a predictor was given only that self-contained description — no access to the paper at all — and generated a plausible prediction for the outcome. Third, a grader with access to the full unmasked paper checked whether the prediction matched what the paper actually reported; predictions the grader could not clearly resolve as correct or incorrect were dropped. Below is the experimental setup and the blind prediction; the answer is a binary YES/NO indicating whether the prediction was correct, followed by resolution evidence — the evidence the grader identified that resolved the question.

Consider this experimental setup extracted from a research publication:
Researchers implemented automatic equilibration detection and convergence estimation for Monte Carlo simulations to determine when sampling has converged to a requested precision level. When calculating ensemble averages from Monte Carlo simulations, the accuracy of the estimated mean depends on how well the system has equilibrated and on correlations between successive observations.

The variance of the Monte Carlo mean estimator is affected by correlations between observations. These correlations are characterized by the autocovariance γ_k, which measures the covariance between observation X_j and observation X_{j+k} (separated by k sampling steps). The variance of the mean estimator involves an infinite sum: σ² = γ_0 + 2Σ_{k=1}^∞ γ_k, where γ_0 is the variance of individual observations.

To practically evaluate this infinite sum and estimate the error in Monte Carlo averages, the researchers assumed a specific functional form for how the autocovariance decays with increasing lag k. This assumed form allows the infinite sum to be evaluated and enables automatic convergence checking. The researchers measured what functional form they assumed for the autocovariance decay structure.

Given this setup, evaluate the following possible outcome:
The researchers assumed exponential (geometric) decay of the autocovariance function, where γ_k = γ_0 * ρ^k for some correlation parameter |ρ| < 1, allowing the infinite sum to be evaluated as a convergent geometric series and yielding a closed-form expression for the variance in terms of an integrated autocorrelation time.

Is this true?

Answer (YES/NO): YES